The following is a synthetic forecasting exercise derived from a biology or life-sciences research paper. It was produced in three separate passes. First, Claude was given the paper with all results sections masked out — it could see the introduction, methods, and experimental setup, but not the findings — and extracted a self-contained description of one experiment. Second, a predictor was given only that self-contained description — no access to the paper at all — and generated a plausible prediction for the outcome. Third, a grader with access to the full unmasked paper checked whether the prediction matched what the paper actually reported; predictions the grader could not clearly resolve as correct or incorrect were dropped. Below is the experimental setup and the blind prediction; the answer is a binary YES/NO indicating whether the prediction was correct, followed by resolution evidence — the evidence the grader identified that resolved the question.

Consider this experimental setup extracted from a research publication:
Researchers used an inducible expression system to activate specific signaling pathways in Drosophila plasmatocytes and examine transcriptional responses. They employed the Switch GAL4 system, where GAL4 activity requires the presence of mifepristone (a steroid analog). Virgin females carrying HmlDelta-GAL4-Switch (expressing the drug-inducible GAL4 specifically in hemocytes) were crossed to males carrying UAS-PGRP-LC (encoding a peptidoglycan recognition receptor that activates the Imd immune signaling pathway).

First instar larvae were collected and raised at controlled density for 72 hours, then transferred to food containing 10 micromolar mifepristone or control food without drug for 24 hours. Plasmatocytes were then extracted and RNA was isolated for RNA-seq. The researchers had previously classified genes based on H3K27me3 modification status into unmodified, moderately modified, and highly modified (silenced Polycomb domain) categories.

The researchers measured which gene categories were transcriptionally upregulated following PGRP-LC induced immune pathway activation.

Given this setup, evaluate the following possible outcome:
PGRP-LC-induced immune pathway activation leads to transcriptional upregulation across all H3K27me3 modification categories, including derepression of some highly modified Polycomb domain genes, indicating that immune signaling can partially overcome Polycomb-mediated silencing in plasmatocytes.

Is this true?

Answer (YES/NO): NO